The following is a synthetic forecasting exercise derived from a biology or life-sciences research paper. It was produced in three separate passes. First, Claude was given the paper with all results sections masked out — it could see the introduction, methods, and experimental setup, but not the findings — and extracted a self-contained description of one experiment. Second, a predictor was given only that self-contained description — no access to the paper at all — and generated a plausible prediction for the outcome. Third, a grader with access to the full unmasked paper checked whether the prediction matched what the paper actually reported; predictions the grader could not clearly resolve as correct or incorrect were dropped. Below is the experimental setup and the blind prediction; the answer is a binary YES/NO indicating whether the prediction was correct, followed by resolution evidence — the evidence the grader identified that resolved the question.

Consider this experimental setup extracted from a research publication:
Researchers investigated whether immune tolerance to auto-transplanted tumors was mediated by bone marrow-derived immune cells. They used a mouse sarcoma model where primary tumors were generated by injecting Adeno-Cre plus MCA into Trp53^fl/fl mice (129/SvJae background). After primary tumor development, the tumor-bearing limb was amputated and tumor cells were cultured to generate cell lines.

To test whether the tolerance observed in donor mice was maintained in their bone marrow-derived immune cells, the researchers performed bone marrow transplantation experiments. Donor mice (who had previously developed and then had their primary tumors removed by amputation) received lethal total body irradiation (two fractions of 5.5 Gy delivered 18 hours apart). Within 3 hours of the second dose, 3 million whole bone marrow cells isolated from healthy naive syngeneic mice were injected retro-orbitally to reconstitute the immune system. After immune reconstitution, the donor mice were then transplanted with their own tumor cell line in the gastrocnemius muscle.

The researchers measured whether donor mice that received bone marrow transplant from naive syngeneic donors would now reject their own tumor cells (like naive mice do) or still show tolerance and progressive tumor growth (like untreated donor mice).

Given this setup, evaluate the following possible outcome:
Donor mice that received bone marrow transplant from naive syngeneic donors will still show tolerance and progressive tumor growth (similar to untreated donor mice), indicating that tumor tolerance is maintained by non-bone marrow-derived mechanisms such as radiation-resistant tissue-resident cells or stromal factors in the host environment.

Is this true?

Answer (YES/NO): NO